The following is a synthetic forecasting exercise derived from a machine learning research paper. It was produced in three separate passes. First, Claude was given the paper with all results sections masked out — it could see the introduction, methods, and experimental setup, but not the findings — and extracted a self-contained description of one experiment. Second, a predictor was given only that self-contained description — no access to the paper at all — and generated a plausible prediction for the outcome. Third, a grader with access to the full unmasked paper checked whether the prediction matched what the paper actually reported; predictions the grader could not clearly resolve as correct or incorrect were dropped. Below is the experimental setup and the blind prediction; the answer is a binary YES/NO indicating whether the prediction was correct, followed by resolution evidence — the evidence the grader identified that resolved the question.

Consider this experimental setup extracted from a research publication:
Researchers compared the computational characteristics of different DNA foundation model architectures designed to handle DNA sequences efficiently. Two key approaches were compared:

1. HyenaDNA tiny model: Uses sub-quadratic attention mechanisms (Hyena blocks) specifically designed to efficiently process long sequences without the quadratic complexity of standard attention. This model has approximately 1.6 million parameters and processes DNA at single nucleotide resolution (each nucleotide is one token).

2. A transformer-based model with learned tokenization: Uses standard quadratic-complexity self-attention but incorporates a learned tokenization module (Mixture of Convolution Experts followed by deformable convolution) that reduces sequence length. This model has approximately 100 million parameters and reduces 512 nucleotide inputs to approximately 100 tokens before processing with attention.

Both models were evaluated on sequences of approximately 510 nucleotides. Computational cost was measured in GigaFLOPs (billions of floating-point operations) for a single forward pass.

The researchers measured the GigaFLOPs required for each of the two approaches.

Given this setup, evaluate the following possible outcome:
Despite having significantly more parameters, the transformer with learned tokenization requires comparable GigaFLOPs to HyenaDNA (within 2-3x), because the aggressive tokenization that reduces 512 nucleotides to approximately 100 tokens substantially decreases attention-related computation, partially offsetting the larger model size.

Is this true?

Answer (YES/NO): NO